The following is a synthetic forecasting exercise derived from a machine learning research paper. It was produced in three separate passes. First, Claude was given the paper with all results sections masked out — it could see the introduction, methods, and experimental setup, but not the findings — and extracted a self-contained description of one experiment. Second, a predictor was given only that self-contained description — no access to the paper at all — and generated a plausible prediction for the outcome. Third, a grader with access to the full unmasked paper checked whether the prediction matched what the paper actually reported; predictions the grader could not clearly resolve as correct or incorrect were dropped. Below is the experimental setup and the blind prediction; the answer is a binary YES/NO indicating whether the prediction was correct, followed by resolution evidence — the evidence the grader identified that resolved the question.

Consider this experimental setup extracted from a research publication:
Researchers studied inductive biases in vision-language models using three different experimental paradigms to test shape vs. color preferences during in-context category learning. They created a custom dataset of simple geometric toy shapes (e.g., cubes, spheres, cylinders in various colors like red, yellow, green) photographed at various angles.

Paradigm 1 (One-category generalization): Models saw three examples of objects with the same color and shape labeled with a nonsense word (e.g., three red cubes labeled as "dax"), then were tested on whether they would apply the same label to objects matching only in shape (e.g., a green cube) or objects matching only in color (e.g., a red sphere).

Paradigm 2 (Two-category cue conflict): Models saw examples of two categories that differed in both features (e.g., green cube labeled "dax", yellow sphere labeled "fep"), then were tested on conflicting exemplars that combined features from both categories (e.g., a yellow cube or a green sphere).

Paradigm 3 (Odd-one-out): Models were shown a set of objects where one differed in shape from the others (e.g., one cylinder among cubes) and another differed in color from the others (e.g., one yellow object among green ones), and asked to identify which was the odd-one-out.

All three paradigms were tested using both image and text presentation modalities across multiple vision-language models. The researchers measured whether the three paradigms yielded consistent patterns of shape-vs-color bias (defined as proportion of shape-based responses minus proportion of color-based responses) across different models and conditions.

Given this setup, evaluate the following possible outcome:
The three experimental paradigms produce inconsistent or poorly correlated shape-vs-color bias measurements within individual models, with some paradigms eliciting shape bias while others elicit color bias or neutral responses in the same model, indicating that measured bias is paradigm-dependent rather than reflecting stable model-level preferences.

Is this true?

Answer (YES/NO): NO